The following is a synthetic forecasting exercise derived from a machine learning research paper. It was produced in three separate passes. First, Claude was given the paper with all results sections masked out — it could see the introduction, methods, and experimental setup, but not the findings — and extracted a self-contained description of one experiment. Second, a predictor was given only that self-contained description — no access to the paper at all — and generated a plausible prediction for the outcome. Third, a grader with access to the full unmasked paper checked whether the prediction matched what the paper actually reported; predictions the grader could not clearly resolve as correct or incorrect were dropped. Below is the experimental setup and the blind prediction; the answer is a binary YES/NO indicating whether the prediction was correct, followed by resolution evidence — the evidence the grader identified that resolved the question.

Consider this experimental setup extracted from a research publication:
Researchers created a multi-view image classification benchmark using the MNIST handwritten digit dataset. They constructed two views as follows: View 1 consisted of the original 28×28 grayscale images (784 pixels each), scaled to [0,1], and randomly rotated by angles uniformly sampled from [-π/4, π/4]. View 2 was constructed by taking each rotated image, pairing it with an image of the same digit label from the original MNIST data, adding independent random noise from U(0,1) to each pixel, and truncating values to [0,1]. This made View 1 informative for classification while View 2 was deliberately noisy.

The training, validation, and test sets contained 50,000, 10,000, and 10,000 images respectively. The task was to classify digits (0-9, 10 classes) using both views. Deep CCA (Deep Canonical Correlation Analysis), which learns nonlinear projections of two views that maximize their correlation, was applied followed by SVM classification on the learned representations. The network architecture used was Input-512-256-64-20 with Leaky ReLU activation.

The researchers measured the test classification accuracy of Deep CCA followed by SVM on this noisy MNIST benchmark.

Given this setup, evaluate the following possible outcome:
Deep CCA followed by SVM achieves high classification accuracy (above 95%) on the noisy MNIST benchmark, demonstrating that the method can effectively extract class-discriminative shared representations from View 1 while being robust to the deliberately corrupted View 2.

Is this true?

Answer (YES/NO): YES